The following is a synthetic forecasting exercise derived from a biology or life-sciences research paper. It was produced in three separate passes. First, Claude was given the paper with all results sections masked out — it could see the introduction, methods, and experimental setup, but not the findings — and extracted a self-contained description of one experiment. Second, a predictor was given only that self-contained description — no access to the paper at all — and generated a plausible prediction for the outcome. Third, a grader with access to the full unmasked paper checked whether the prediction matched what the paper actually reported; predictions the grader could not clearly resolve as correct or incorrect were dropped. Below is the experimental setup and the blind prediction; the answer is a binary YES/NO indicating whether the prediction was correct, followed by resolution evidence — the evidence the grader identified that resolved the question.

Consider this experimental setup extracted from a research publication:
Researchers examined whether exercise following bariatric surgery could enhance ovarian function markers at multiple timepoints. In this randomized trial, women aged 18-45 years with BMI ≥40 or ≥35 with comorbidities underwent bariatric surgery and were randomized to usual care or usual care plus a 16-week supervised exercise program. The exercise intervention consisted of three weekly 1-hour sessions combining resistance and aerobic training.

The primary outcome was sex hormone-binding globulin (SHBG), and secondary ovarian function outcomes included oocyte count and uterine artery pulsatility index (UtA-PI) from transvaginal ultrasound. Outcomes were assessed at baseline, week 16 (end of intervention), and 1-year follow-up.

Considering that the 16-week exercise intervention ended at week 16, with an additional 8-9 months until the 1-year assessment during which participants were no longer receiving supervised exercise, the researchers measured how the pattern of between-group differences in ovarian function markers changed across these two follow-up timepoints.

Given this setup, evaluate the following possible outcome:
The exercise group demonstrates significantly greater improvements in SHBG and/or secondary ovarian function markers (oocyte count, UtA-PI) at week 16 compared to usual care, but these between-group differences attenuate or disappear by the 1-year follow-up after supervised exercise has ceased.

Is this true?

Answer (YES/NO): NO